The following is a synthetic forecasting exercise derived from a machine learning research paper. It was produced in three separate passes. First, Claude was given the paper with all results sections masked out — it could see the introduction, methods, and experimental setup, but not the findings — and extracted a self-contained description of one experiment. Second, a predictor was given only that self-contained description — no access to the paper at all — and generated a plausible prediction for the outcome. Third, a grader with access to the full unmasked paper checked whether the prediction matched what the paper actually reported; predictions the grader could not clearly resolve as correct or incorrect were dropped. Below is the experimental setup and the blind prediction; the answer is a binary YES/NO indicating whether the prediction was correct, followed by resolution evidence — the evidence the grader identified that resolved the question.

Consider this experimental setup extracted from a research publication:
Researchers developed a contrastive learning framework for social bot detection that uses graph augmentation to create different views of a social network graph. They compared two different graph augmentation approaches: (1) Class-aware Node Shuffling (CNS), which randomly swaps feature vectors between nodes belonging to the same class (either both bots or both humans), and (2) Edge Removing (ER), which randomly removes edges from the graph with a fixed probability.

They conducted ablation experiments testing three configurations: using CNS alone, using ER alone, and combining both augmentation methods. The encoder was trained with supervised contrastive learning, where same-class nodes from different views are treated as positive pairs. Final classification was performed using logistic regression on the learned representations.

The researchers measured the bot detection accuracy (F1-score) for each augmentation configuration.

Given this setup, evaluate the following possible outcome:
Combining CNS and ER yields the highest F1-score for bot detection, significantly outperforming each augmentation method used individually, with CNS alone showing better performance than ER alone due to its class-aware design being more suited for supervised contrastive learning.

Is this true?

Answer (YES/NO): NO